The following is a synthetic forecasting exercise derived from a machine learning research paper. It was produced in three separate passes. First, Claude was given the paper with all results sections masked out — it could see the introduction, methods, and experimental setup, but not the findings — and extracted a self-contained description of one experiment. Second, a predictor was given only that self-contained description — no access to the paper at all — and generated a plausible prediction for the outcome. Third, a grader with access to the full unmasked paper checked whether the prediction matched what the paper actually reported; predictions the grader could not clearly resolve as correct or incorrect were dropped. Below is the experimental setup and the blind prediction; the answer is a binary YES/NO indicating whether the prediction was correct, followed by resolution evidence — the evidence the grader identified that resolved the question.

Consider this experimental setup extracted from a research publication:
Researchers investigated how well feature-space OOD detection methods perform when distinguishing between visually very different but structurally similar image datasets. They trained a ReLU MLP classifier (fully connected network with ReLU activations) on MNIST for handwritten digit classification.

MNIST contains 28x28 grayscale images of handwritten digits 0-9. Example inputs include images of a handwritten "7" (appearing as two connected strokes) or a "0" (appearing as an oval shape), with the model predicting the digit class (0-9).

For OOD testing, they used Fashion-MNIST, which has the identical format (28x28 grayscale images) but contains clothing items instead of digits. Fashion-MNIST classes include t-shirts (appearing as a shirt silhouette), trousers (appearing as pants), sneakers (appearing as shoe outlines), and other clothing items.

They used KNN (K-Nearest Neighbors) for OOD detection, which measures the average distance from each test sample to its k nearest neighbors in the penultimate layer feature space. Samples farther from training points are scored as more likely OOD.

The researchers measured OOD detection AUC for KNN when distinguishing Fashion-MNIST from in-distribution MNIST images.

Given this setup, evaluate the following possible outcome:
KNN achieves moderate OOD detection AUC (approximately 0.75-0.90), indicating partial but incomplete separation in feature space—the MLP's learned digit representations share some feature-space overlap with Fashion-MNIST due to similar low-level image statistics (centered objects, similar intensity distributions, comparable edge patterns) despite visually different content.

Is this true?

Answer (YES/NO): NO